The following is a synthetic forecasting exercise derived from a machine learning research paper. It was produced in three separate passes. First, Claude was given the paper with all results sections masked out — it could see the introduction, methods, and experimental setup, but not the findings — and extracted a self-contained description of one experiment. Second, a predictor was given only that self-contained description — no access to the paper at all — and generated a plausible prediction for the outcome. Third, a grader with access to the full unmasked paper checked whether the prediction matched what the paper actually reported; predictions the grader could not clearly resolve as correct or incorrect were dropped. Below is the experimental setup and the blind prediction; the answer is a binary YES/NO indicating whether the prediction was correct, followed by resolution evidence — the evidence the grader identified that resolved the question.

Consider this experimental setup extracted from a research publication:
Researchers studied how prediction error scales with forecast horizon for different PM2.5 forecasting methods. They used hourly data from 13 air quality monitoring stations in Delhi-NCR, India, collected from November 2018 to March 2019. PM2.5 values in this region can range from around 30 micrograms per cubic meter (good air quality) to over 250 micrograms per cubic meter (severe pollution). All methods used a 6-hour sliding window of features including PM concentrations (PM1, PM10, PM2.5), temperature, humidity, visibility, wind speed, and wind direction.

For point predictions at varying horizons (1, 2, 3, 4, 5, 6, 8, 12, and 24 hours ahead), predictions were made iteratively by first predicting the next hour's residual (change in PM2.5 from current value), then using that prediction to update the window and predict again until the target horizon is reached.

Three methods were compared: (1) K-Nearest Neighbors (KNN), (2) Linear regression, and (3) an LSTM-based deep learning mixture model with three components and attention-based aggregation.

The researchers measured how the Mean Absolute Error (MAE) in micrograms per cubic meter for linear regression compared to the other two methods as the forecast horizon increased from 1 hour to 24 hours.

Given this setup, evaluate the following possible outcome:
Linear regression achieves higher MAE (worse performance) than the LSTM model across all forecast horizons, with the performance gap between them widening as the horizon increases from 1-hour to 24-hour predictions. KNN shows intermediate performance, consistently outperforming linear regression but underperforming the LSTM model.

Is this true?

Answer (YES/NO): NO